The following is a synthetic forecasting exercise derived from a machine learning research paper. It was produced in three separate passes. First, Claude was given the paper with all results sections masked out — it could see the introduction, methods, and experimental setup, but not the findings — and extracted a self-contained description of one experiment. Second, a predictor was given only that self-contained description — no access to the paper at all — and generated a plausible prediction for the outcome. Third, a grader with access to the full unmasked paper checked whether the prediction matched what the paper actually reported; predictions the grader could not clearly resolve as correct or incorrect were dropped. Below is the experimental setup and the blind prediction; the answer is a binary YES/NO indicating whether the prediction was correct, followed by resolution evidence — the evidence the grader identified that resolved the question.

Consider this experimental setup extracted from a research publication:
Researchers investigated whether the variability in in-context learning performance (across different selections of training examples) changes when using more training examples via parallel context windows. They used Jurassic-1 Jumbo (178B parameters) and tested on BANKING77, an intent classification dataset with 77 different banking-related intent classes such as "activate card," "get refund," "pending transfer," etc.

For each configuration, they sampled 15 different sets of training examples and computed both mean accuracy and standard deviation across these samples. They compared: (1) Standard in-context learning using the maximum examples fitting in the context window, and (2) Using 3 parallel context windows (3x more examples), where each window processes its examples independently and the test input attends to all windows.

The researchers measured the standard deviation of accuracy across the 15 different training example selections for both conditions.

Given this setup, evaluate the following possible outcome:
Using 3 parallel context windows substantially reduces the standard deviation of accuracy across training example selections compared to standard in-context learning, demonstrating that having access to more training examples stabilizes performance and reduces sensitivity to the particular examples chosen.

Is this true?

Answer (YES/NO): NO